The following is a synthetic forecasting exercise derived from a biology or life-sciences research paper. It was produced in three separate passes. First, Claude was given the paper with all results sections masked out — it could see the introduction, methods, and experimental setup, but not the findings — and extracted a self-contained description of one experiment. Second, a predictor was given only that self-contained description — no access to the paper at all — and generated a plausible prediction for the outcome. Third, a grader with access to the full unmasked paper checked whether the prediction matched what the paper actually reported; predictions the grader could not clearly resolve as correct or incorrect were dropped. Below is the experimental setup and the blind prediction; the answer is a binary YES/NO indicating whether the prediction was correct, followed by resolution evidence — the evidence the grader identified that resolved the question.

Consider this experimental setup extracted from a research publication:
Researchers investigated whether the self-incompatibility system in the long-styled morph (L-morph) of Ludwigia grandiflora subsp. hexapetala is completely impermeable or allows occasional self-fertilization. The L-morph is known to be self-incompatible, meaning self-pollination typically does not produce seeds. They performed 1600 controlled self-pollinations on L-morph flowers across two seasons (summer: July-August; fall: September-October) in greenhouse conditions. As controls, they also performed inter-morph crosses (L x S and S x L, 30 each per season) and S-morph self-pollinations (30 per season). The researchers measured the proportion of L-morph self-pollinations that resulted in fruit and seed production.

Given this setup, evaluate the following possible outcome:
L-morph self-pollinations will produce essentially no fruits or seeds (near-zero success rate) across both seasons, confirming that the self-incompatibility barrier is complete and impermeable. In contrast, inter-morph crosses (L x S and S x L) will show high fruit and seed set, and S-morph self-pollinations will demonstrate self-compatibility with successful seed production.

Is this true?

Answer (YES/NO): NO